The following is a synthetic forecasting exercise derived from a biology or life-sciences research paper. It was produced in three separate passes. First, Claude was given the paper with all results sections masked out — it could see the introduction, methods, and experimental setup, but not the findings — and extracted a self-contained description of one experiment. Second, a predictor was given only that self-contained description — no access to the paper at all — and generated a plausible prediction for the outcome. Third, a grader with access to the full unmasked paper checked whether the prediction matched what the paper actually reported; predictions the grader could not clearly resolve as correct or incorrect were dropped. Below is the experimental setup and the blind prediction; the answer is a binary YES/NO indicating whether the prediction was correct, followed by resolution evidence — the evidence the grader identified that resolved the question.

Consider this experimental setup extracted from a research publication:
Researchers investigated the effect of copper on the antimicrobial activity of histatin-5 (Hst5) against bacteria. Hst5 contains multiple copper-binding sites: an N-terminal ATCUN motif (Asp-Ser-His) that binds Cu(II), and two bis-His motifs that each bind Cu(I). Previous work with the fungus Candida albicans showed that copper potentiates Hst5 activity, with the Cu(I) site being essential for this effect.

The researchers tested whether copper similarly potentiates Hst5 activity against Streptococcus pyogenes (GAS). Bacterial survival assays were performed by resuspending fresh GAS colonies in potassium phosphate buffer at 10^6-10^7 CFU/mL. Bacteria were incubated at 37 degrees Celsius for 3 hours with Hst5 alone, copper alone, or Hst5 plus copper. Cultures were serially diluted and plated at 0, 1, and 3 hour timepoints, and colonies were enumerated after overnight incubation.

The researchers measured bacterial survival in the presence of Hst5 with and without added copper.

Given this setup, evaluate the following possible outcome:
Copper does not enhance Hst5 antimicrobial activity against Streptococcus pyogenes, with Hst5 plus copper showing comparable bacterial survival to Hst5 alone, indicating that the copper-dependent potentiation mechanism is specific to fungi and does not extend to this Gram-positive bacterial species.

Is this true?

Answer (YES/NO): YES